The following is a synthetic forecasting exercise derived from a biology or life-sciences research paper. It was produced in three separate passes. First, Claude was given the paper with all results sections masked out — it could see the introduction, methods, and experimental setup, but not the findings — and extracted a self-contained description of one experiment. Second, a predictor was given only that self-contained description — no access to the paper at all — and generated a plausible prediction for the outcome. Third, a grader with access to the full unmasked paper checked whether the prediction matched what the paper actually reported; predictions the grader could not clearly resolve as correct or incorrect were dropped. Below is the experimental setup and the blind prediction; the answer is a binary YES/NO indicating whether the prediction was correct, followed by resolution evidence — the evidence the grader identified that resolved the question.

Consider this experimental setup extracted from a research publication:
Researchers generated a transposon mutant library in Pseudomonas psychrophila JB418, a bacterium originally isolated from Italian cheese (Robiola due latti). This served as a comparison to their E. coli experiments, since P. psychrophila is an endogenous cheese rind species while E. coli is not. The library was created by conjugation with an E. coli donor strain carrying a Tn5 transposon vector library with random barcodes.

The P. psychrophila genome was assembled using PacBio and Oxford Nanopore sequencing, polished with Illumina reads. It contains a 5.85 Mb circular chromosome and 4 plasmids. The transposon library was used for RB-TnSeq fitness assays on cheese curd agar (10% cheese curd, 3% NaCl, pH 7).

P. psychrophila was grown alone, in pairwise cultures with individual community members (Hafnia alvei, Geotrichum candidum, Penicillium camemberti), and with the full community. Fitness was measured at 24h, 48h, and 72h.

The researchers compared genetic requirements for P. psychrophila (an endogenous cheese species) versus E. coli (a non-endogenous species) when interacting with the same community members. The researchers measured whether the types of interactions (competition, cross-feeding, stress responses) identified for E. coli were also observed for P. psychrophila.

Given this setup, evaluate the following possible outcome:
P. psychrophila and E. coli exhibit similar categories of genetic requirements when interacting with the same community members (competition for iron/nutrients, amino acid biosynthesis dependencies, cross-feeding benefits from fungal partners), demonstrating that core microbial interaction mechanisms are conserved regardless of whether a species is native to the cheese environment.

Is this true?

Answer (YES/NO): NO